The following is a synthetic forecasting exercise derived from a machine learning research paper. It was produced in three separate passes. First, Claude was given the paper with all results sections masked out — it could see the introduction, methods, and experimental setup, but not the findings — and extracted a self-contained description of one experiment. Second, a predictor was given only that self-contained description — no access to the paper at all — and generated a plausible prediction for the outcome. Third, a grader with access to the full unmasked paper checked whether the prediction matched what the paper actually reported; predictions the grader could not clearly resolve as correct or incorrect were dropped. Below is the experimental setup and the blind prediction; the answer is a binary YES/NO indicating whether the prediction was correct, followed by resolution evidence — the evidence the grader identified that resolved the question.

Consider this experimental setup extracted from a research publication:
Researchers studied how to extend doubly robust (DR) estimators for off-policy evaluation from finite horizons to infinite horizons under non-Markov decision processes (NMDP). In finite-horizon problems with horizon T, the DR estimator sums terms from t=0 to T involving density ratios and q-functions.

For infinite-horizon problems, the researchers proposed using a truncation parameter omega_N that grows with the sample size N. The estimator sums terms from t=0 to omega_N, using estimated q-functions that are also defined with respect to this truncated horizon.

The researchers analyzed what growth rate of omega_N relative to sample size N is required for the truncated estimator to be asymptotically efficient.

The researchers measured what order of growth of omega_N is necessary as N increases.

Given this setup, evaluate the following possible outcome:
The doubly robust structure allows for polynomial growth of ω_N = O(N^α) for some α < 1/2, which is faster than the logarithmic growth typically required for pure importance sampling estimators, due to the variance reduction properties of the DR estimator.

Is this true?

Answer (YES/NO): NO